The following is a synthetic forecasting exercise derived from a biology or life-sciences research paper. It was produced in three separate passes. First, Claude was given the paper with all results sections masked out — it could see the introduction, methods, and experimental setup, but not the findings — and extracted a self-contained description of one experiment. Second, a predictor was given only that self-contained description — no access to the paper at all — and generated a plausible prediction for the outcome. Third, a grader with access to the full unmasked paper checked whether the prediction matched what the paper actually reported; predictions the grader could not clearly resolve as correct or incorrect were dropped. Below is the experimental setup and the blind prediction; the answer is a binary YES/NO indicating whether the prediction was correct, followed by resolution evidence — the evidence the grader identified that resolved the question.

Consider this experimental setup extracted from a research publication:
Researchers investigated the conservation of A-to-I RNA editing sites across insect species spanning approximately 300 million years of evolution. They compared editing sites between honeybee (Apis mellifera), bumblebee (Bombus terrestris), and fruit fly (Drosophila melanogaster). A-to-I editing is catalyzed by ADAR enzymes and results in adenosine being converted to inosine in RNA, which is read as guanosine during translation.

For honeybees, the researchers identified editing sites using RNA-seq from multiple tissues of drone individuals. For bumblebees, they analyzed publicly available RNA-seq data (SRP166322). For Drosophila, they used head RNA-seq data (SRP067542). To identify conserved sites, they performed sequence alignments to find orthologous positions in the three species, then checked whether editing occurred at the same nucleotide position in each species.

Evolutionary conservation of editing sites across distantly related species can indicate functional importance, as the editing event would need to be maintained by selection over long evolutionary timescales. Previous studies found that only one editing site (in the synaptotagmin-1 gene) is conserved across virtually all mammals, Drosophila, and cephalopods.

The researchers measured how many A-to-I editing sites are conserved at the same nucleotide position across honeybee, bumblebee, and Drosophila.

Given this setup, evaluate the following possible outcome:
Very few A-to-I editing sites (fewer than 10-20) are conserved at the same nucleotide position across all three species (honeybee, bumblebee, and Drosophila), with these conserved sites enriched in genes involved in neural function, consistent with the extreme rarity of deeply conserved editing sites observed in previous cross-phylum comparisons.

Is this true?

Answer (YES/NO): YES